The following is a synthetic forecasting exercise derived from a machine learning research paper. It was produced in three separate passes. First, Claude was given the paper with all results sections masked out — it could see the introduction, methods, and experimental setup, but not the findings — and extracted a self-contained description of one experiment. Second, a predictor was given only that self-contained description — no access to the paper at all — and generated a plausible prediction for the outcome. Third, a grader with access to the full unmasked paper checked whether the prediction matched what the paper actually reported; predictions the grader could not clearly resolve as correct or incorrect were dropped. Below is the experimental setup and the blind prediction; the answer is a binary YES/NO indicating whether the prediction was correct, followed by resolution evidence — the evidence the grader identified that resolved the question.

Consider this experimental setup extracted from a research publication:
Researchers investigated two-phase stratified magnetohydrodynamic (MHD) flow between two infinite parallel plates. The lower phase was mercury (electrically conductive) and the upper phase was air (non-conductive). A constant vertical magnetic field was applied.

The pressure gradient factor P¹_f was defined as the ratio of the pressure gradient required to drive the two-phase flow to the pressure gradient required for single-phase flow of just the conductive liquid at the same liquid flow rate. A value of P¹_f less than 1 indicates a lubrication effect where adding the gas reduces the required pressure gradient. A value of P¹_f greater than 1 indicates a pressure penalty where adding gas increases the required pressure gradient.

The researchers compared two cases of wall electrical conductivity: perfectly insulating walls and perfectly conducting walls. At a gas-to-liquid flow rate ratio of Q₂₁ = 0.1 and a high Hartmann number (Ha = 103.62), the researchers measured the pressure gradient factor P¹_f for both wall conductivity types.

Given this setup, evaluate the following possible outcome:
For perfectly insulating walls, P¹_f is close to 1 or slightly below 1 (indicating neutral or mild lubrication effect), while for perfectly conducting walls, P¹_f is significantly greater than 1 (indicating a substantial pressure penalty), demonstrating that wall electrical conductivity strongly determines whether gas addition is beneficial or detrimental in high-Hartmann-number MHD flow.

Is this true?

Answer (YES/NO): NO